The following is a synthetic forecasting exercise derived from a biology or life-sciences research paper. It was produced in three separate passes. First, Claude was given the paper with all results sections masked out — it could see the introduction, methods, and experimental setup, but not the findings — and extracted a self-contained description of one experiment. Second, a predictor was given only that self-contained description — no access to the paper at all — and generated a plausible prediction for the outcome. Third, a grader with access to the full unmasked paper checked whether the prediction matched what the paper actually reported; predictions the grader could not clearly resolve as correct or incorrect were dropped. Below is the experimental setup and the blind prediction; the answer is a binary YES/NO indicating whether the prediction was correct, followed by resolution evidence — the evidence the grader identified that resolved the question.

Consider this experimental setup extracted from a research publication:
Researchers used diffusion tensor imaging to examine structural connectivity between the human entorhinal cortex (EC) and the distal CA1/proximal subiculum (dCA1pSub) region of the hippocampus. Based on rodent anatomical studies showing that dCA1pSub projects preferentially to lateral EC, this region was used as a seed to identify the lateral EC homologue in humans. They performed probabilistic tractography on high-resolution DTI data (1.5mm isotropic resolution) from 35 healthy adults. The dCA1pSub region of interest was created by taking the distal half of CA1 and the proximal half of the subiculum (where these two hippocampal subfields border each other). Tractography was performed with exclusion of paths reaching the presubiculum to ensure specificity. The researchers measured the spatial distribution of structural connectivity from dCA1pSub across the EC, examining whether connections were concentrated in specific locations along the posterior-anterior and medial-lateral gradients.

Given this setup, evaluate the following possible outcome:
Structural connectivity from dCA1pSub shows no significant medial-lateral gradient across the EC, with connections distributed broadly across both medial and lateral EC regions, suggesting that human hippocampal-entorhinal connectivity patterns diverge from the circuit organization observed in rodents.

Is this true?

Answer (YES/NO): NO